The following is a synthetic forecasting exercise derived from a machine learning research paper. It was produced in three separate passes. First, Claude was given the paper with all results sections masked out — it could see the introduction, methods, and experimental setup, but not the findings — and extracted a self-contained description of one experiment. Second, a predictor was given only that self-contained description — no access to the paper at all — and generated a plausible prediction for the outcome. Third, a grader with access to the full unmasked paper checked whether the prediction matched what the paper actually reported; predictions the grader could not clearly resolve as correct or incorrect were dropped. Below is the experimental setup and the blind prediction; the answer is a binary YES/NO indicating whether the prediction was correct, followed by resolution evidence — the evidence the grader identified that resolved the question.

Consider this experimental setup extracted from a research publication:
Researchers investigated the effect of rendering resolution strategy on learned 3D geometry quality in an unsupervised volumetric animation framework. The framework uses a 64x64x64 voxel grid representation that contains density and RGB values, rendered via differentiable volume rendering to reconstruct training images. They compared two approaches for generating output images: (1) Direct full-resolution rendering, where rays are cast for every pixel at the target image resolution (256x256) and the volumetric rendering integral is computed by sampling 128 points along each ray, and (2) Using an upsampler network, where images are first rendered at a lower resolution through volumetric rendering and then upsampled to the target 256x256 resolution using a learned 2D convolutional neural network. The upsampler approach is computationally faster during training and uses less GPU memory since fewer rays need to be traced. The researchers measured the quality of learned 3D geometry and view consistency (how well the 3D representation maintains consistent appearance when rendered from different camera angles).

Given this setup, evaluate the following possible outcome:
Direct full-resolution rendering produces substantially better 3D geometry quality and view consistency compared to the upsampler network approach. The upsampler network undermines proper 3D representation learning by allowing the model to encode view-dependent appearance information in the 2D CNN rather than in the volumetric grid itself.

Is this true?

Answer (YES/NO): YES